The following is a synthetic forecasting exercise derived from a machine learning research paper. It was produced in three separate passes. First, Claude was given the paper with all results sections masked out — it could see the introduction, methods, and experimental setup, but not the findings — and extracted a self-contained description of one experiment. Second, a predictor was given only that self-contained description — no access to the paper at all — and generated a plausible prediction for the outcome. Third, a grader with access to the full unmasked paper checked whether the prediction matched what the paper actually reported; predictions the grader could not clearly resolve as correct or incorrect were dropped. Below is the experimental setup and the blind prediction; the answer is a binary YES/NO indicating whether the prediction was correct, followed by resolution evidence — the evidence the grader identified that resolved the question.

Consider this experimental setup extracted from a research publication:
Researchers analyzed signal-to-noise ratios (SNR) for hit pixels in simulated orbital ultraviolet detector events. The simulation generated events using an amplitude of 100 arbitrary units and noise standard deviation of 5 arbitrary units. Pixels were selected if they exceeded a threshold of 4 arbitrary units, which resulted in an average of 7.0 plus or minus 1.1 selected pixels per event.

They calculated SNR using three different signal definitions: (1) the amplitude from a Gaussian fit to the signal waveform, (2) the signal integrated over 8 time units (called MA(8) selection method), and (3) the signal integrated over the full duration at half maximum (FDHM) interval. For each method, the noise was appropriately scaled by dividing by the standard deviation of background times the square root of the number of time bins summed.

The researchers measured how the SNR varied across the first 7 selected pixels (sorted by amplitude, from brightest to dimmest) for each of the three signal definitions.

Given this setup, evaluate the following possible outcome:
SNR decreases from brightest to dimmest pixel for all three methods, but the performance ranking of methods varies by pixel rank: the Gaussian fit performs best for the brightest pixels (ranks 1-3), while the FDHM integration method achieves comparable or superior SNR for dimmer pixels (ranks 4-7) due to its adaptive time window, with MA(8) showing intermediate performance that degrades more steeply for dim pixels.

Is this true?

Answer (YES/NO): NO